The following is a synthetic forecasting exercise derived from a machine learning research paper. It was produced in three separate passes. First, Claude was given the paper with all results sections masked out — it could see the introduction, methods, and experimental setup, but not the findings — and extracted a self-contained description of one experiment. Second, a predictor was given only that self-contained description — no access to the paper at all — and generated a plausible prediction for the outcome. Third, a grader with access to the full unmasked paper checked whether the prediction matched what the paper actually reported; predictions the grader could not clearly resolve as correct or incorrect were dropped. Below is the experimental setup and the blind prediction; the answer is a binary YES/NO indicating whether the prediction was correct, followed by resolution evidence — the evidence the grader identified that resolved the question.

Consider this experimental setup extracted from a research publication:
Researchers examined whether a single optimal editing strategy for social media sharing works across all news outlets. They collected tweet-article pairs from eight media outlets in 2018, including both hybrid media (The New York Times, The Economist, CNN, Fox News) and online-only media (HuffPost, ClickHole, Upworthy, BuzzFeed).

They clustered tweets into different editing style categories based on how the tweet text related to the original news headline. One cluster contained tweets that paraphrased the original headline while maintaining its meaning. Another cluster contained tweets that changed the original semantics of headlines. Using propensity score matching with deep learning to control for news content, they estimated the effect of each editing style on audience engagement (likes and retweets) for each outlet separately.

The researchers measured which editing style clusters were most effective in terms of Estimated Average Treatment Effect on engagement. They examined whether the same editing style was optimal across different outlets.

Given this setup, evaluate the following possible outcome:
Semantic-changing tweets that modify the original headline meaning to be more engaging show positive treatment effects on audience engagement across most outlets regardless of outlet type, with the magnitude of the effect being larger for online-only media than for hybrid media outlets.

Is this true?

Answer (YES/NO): NO